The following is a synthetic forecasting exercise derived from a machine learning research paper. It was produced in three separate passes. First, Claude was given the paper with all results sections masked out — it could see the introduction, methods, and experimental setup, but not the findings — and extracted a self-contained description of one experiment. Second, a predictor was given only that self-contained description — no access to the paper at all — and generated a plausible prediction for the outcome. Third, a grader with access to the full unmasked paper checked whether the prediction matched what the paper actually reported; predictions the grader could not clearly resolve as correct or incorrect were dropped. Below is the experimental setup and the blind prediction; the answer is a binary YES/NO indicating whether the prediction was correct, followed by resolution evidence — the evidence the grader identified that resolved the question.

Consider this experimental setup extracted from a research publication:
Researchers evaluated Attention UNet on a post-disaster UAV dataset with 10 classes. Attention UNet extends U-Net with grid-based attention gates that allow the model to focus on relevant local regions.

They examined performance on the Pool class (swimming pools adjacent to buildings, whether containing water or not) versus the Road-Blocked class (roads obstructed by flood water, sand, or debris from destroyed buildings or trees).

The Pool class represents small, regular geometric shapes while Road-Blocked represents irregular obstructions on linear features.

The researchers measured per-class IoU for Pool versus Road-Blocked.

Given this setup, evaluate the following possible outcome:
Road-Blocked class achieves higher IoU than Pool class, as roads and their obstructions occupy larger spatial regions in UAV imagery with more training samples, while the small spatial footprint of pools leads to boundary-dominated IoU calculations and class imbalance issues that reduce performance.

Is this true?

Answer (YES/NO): NO